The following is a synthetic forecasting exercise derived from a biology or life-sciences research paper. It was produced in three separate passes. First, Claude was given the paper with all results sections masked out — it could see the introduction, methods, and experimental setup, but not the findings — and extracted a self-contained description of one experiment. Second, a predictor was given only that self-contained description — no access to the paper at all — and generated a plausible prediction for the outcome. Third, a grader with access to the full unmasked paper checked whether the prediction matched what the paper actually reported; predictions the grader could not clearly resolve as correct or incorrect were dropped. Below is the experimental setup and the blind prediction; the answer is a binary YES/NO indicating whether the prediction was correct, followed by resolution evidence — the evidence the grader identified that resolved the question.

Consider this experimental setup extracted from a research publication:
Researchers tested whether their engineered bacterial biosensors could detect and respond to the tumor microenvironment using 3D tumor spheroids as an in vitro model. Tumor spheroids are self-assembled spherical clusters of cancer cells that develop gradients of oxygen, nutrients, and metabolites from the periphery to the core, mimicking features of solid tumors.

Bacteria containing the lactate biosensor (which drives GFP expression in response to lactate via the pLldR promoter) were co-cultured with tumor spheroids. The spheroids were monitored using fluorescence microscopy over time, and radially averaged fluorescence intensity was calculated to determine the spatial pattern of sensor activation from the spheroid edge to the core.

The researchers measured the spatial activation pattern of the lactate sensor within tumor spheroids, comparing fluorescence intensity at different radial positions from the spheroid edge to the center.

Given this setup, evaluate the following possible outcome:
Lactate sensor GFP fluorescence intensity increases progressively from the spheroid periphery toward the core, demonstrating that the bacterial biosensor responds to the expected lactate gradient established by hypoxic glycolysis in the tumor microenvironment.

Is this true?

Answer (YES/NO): YES